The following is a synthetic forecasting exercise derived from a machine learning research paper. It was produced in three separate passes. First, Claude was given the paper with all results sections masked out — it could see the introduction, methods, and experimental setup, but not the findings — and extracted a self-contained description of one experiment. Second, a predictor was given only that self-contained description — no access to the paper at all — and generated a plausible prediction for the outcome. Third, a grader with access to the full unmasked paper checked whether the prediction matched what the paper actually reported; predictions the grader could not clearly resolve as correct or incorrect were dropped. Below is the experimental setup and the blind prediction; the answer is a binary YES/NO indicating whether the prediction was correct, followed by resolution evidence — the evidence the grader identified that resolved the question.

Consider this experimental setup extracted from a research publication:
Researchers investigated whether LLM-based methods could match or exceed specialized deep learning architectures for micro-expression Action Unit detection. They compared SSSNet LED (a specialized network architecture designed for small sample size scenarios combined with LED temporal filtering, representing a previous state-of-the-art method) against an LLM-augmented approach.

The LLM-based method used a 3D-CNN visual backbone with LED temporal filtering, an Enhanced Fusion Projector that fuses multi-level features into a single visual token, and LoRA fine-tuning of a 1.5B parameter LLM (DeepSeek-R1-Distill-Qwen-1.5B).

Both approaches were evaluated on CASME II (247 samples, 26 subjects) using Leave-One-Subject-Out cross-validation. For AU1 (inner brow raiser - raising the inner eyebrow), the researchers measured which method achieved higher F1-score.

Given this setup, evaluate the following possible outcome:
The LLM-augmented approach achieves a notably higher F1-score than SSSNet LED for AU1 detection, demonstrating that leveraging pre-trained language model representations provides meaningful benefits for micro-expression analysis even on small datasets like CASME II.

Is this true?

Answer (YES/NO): NO